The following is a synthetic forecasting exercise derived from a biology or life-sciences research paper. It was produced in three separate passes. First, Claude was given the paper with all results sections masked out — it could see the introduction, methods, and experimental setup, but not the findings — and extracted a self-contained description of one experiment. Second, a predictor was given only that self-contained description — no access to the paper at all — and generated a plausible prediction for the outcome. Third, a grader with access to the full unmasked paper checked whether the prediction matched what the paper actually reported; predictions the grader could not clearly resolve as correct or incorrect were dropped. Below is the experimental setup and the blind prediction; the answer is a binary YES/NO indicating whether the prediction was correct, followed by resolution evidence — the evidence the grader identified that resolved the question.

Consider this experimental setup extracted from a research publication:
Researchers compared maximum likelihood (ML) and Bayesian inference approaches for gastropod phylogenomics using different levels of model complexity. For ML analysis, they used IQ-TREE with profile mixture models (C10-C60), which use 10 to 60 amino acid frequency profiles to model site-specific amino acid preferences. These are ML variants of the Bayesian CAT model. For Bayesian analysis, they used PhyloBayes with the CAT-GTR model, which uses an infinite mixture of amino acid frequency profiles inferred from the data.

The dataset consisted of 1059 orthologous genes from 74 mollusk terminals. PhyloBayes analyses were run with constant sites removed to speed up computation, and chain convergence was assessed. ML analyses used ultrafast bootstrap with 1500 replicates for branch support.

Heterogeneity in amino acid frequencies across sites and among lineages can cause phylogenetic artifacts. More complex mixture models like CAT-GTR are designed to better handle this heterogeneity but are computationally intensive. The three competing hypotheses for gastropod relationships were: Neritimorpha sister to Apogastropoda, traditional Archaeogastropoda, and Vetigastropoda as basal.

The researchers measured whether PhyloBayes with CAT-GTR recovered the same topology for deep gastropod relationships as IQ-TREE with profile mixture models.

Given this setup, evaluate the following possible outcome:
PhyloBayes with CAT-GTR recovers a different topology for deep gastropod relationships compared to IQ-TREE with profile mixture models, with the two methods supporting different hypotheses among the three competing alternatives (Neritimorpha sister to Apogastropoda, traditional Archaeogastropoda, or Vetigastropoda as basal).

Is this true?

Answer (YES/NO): NO